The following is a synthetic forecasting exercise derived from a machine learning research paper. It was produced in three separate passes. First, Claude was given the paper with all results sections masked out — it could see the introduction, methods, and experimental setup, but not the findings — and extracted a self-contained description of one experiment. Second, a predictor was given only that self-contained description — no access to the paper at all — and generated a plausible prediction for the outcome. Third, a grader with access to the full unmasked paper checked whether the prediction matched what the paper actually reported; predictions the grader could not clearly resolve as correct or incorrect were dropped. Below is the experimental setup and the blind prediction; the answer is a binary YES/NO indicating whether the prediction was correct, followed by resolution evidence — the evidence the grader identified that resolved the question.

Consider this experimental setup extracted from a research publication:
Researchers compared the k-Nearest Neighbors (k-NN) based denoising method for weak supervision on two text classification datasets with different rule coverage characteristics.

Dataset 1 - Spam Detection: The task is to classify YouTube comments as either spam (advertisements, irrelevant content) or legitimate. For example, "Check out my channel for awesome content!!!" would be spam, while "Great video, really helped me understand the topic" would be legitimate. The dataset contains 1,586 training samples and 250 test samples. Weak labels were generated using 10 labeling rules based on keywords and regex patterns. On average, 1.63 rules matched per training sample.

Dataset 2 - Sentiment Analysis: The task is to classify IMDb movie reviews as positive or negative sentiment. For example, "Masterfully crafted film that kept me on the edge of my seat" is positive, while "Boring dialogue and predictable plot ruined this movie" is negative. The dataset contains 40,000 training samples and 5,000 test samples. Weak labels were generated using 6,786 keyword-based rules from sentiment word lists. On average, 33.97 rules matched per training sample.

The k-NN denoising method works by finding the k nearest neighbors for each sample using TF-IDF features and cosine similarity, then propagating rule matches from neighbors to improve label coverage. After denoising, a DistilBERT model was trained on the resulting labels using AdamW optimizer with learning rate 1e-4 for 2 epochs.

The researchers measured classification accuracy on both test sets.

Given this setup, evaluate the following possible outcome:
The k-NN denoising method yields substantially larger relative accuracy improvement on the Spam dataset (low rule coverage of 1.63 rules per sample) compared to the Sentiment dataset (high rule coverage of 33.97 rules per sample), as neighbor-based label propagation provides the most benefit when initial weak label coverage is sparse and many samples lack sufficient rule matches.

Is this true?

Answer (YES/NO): YES